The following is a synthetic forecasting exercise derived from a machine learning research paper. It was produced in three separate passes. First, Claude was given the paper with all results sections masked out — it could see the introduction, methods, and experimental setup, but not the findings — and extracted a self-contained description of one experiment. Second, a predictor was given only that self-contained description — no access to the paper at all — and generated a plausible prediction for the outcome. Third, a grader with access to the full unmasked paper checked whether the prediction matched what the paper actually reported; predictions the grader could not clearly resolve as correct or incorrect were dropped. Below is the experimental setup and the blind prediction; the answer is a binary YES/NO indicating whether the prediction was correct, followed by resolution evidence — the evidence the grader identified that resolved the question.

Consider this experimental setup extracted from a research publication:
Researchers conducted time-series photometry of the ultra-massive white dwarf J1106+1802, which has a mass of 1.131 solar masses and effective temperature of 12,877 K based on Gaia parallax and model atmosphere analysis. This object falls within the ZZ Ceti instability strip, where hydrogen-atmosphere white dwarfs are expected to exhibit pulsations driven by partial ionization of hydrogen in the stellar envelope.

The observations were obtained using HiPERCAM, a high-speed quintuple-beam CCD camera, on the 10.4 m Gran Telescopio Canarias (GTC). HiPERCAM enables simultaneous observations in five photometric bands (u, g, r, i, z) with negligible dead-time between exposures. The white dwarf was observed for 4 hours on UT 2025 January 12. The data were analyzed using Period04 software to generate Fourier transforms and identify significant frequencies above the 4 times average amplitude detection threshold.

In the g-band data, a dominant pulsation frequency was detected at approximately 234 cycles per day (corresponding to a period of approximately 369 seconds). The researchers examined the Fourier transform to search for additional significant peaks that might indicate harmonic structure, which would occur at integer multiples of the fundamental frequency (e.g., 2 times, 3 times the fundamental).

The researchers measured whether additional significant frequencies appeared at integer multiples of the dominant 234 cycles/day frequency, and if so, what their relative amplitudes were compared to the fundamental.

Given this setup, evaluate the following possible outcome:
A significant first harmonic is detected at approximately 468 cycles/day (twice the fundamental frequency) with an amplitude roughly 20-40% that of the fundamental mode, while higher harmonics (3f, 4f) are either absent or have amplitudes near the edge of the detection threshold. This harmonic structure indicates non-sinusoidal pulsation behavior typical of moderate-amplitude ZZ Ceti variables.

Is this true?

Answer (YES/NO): NO